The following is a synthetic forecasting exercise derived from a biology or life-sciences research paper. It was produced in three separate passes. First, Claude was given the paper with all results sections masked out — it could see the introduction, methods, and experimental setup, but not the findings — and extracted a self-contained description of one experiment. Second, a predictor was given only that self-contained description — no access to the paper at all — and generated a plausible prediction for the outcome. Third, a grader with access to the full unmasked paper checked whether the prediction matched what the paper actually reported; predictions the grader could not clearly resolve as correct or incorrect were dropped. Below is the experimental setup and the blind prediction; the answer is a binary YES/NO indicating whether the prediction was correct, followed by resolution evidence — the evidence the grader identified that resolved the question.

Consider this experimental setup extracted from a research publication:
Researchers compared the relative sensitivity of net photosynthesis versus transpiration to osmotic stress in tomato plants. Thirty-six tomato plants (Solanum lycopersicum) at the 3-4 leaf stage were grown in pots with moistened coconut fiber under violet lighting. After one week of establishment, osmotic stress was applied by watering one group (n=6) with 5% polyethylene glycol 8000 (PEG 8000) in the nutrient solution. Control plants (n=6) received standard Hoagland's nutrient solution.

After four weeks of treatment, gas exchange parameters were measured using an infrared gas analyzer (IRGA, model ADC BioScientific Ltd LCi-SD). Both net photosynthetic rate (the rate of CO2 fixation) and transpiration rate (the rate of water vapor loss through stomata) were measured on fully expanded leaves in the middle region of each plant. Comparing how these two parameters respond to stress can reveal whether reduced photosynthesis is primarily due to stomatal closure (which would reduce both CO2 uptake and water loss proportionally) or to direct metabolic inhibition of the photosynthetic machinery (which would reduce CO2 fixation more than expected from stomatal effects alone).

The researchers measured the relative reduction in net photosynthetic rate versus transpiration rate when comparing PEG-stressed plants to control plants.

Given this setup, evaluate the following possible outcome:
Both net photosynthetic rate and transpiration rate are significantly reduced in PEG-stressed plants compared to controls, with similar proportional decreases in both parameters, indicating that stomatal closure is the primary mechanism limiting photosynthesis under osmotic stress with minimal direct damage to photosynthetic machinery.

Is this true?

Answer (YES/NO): NO